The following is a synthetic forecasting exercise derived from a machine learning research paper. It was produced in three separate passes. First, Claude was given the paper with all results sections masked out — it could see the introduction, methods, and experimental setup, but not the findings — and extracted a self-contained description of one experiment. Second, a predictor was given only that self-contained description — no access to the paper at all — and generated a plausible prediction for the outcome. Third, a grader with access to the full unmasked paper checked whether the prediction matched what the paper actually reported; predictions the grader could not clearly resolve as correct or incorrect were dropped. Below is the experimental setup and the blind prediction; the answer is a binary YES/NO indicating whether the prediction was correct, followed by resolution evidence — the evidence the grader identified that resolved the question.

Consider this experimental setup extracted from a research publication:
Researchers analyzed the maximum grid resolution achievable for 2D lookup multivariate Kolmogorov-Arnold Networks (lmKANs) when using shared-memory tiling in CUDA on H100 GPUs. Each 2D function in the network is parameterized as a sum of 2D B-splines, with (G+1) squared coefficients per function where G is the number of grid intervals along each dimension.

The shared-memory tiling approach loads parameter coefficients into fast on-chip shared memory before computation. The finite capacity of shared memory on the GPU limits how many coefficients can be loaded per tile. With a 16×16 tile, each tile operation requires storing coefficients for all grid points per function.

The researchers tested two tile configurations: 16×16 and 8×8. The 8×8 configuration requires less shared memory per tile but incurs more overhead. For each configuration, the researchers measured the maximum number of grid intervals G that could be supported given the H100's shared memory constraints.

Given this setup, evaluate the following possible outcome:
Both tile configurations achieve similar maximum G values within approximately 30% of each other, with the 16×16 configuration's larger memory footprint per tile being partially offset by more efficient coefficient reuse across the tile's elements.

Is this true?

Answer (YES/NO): NO